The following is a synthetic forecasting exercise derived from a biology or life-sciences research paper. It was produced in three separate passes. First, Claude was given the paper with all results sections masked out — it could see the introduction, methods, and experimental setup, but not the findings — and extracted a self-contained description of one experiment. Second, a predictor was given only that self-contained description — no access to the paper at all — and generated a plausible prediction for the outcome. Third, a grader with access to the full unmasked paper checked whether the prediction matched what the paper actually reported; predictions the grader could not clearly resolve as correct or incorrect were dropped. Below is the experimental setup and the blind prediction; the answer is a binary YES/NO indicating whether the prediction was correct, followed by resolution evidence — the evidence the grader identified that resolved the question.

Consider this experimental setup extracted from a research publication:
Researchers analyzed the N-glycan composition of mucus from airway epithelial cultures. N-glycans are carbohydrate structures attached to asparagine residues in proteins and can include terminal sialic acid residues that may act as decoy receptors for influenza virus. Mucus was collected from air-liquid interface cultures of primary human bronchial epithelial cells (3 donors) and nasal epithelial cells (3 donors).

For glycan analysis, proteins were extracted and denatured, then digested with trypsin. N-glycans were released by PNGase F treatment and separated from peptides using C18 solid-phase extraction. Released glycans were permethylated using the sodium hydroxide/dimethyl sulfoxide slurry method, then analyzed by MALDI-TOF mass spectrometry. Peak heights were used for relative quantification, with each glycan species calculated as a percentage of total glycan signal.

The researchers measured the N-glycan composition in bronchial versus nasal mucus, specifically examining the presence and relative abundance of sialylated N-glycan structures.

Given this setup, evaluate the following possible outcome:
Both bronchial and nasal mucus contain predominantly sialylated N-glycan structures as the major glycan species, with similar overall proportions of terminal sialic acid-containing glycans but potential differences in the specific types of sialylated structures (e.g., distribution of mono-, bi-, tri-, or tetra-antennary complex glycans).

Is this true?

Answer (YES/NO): NO